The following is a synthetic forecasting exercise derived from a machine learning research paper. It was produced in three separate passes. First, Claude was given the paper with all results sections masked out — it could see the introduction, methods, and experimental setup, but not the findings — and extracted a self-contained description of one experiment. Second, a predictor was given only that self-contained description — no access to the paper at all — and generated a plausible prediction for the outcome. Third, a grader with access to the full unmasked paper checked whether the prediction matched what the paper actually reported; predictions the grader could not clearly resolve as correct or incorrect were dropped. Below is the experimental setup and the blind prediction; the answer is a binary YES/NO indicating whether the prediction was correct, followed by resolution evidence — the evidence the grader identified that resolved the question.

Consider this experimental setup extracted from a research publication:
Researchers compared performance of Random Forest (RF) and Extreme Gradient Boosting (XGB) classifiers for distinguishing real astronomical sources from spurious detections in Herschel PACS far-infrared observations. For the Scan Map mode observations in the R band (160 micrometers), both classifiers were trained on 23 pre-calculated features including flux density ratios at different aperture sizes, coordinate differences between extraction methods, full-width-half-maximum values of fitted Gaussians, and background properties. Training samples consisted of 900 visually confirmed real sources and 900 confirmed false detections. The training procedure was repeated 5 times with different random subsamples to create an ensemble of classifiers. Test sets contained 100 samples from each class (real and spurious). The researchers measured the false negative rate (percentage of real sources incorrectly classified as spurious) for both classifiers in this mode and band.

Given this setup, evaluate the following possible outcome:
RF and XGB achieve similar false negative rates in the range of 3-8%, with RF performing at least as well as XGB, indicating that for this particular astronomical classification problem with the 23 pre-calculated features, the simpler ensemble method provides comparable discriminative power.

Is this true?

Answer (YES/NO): NO